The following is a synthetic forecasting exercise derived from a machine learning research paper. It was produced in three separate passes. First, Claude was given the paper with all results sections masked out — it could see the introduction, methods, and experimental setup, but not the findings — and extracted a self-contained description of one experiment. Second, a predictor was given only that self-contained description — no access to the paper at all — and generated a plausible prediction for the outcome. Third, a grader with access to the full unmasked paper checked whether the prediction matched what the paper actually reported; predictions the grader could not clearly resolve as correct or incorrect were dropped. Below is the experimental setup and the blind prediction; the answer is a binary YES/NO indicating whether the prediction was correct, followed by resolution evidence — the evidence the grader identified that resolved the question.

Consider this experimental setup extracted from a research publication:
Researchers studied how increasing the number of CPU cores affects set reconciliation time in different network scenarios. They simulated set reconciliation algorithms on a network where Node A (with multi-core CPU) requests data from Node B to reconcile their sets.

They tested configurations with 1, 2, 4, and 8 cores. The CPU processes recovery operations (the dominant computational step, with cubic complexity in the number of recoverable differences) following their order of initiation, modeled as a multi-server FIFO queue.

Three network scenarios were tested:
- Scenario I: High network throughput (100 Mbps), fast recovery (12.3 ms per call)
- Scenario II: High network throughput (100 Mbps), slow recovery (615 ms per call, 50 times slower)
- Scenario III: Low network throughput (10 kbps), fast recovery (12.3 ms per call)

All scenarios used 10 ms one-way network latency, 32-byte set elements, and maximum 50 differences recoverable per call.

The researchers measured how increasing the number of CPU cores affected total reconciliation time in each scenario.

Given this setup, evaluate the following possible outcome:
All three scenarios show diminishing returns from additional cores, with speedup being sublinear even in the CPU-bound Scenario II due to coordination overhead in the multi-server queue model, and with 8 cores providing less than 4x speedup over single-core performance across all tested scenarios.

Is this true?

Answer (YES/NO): NO